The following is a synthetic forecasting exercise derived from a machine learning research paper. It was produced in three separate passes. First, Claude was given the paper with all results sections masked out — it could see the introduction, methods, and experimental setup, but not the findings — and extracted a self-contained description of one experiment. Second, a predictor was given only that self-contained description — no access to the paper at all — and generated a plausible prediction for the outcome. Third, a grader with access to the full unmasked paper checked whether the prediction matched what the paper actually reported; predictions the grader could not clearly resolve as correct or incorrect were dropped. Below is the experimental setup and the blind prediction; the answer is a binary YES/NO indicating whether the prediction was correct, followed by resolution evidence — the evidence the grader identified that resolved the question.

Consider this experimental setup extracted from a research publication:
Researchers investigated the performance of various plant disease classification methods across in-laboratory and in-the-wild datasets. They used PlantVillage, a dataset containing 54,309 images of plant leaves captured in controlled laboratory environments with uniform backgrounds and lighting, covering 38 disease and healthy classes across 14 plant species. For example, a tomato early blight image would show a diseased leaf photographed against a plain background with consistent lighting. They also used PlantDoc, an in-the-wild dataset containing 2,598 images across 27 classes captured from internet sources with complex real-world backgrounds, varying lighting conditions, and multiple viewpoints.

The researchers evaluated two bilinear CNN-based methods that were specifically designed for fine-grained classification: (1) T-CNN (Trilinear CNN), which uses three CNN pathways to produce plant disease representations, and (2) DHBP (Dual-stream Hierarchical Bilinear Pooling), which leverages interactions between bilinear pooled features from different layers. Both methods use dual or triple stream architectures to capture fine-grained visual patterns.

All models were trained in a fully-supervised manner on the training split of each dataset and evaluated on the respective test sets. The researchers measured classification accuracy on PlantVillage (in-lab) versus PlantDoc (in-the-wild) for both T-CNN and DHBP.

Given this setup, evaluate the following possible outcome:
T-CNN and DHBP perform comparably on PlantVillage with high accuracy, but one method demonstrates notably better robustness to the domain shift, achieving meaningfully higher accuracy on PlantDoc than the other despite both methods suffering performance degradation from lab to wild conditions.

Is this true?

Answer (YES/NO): NO